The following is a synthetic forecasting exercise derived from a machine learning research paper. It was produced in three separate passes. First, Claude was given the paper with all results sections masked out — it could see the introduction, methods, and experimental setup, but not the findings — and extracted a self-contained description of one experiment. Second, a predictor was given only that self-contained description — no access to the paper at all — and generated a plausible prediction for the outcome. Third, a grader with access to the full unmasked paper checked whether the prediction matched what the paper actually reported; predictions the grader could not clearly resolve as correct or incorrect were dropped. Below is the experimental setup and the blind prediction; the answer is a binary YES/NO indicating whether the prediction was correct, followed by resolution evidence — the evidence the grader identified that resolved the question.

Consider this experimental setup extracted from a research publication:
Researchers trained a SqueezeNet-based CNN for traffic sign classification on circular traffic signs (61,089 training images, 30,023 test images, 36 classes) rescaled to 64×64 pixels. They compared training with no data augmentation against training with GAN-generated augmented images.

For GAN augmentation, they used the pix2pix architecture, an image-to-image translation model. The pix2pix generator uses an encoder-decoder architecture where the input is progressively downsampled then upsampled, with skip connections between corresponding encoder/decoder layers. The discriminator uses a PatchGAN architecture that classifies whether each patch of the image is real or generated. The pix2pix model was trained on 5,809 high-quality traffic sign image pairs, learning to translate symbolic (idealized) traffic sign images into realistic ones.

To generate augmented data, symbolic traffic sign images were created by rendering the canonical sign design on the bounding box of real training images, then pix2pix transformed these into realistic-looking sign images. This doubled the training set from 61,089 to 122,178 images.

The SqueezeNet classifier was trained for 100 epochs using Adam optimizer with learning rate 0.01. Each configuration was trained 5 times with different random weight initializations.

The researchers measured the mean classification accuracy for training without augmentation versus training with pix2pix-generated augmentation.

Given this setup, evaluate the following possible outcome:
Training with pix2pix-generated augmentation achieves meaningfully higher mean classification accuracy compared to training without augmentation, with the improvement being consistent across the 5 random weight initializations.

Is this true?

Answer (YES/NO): YES